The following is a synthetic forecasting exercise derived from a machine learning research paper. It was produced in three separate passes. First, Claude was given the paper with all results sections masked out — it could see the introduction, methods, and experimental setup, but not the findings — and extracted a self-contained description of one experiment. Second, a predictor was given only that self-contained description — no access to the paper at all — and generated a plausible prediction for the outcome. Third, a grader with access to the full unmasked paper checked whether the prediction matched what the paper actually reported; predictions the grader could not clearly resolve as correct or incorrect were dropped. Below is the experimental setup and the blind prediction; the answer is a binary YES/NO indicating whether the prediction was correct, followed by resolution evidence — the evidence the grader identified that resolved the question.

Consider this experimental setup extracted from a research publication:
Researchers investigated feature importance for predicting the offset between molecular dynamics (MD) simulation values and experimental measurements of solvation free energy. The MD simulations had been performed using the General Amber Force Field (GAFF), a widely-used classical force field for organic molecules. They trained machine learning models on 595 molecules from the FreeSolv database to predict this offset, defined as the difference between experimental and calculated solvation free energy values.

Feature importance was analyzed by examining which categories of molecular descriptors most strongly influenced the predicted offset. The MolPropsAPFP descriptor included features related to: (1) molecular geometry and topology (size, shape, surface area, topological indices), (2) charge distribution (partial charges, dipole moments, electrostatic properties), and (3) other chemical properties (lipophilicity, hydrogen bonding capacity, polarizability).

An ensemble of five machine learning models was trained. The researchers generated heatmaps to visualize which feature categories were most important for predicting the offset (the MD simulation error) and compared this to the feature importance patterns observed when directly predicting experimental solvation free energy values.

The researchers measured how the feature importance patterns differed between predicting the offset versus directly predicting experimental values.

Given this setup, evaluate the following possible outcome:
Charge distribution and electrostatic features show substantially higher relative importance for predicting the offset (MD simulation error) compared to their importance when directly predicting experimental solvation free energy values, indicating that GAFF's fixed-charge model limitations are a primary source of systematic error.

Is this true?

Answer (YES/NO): YES